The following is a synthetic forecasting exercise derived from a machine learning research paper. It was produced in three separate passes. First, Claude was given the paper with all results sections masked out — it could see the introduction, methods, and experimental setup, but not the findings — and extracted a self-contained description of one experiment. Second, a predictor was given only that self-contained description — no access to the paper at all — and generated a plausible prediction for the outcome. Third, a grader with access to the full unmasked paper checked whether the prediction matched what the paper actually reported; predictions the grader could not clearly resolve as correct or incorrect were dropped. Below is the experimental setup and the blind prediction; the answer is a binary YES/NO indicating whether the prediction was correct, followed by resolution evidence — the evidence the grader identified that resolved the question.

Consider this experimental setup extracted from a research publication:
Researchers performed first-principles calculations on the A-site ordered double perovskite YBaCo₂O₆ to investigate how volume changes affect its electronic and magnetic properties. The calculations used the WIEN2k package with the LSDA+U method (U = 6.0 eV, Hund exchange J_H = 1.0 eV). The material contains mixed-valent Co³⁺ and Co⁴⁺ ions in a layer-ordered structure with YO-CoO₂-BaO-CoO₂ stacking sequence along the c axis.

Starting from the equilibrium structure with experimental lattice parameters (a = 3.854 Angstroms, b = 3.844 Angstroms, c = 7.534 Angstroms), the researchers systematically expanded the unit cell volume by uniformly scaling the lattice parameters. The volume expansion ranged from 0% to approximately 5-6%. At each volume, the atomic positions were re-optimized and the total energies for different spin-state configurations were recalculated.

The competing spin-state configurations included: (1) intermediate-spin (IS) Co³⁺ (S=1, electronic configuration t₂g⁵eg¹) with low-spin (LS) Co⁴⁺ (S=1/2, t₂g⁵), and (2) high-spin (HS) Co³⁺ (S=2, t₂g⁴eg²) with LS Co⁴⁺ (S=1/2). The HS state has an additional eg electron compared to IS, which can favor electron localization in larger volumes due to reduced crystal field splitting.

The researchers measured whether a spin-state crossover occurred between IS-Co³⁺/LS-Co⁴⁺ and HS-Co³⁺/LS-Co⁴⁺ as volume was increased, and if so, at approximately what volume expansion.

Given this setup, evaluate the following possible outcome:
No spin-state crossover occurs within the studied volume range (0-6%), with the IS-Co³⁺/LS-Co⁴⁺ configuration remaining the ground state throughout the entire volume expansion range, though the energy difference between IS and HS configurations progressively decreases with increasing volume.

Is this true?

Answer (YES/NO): NO